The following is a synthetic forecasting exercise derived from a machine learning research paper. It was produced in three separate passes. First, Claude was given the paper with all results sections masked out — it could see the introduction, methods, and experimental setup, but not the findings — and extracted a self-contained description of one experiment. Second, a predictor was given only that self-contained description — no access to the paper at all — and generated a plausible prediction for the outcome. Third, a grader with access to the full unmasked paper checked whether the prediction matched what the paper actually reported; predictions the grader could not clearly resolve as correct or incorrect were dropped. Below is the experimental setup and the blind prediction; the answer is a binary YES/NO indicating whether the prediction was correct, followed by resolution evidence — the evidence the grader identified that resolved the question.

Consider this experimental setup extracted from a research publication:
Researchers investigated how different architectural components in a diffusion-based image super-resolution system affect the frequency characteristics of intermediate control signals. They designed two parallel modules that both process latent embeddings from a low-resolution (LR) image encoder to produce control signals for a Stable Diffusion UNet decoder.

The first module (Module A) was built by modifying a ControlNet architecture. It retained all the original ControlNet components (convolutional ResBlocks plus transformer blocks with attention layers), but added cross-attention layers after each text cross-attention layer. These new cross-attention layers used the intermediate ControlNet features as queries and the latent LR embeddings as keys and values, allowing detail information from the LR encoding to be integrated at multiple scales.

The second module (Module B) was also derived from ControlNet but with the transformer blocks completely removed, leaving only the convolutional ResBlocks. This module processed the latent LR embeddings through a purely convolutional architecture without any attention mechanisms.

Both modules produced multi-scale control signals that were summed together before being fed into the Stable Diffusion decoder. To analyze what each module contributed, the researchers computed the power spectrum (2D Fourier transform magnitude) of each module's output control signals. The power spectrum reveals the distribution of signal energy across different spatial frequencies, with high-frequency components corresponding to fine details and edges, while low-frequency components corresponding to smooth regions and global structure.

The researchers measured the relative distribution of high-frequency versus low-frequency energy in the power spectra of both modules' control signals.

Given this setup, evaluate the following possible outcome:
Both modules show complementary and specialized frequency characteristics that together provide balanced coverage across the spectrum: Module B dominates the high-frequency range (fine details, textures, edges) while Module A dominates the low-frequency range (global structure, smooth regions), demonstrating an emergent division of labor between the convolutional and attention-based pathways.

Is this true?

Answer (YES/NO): NO